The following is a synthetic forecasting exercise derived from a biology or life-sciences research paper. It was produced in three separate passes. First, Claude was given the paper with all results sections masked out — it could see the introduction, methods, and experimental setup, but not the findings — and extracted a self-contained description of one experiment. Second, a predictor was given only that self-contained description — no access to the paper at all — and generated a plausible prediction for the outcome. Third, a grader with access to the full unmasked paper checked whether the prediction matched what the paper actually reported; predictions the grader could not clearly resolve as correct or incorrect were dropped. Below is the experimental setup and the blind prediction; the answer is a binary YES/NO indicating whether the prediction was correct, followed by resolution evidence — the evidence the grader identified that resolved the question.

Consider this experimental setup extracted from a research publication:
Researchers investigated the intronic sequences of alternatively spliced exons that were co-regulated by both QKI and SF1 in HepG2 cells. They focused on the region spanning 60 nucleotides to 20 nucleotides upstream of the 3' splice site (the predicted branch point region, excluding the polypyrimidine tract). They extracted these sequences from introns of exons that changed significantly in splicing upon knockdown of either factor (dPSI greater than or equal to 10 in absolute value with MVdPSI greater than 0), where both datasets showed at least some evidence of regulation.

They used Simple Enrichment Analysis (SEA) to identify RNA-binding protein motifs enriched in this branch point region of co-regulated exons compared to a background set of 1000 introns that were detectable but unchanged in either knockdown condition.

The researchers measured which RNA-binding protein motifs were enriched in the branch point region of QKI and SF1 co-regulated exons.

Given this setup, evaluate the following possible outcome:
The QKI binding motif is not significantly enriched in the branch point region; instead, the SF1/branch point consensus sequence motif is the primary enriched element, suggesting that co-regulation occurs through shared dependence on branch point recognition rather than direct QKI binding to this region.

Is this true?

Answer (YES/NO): NO